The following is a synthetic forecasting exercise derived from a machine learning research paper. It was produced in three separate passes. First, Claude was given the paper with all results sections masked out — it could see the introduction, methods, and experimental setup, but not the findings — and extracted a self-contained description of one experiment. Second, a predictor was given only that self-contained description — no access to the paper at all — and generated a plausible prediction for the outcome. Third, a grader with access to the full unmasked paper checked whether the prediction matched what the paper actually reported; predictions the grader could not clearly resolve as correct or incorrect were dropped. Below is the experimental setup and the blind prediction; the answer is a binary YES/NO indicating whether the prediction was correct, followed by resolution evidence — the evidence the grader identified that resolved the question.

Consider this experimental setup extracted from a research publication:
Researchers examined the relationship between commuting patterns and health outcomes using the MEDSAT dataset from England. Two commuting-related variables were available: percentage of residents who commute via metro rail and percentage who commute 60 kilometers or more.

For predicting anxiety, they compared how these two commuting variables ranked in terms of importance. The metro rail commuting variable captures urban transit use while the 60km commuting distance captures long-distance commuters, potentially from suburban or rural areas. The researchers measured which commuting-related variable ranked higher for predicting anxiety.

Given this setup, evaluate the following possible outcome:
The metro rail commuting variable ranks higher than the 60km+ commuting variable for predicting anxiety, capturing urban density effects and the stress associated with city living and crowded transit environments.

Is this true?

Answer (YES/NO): YES